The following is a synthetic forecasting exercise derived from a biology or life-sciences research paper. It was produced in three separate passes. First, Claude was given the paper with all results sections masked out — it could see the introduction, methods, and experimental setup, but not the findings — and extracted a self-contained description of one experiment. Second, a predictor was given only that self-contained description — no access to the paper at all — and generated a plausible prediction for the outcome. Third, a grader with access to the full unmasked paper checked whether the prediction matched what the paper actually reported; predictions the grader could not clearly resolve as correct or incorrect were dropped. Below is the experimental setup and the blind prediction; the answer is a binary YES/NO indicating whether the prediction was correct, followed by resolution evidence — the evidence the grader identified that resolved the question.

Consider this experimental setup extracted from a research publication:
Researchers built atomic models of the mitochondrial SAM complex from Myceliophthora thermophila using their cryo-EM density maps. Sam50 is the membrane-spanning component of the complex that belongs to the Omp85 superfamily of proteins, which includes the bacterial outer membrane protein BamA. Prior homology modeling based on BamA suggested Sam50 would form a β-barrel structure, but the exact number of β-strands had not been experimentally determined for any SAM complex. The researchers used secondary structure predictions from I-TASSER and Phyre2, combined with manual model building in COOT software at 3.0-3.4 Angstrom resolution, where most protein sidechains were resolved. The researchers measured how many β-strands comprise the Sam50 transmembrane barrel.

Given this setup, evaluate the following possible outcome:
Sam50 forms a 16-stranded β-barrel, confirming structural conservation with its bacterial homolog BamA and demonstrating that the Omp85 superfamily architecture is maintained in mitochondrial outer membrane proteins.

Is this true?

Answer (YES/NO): YES